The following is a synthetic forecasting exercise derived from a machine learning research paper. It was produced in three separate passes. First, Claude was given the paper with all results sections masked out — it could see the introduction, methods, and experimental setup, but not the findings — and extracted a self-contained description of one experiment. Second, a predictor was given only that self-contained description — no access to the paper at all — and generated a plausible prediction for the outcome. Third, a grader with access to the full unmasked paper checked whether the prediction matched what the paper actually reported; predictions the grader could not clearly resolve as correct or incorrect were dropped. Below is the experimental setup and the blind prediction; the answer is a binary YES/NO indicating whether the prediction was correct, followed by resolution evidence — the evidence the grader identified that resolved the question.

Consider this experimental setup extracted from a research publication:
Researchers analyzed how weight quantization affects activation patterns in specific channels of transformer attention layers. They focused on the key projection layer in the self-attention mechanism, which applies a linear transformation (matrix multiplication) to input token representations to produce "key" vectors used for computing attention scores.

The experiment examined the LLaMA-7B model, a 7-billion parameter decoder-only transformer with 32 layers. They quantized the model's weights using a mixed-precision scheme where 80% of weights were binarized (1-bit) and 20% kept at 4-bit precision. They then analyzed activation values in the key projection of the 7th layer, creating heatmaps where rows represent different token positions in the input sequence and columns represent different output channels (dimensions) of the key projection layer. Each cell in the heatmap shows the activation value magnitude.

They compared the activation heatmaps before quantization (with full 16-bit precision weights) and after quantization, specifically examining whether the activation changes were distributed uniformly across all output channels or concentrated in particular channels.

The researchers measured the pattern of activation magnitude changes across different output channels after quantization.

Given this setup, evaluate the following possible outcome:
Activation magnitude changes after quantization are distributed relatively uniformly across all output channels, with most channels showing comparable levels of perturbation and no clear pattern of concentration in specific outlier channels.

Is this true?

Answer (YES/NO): NO